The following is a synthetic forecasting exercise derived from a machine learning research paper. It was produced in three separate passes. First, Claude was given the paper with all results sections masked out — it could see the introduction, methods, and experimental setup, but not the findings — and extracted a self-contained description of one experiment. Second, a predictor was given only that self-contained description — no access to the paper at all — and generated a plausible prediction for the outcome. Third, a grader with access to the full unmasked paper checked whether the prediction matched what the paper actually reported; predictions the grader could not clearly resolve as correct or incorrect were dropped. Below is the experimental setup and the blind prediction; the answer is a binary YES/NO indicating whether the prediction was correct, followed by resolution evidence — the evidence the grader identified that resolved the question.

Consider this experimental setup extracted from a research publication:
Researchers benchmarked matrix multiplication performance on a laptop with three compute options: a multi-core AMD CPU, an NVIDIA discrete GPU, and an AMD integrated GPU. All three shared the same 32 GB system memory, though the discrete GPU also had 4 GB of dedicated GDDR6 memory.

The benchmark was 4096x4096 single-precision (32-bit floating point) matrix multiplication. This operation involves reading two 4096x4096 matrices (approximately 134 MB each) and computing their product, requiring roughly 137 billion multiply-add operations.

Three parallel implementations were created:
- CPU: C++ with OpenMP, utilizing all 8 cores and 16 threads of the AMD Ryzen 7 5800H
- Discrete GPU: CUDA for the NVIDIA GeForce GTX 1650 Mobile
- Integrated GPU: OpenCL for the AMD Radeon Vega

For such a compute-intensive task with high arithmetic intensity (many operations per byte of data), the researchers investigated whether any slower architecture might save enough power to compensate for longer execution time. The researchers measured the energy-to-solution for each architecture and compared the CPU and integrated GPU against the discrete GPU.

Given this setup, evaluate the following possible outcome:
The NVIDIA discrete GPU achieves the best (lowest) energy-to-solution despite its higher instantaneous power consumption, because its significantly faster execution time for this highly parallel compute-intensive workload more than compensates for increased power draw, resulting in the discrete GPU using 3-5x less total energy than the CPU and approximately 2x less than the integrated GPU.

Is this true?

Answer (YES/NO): NO